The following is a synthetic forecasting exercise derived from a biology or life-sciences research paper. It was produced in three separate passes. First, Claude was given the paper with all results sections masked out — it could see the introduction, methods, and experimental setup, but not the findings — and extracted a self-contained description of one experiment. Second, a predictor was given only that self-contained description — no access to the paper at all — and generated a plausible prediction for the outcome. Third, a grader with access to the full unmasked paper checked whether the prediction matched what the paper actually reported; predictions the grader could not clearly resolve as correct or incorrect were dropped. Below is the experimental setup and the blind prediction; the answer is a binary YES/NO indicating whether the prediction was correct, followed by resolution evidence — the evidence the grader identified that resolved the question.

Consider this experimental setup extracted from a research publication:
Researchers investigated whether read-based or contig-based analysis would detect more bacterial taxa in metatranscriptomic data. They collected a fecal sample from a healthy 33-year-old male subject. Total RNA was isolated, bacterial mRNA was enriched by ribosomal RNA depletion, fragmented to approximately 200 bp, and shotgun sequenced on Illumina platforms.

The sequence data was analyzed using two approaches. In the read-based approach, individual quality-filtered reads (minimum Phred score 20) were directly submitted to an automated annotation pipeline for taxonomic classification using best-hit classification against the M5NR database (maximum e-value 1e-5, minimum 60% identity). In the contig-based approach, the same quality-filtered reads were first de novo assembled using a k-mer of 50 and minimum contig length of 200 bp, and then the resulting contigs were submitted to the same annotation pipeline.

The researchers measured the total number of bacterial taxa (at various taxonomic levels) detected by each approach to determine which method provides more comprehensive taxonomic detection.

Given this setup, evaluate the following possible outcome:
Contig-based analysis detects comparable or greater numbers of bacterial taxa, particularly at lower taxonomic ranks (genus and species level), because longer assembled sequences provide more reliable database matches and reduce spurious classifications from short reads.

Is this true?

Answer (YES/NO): NO